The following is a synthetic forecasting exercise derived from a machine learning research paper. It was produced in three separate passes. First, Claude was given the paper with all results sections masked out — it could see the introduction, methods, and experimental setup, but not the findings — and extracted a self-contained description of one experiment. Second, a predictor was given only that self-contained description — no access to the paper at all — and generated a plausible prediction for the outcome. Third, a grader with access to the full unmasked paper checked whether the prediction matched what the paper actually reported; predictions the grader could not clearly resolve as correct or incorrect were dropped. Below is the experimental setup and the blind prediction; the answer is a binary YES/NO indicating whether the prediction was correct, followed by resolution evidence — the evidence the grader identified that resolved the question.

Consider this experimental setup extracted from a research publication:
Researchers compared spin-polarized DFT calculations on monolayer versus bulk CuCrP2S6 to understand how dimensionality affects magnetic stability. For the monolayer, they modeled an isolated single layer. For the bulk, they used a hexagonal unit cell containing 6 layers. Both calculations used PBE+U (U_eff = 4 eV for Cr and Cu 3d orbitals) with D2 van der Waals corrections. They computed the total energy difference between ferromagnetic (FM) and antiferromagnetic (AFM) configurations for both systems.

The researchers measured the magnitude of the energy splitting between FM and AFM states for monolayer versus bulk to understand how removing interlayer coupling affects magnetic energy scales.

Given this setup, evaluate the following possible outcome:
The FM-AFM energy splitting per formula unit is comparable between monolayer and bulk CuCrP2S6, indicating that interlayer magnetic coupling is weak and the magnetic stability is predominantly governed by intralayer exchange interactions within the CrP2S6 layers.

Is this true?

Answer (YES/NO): NO